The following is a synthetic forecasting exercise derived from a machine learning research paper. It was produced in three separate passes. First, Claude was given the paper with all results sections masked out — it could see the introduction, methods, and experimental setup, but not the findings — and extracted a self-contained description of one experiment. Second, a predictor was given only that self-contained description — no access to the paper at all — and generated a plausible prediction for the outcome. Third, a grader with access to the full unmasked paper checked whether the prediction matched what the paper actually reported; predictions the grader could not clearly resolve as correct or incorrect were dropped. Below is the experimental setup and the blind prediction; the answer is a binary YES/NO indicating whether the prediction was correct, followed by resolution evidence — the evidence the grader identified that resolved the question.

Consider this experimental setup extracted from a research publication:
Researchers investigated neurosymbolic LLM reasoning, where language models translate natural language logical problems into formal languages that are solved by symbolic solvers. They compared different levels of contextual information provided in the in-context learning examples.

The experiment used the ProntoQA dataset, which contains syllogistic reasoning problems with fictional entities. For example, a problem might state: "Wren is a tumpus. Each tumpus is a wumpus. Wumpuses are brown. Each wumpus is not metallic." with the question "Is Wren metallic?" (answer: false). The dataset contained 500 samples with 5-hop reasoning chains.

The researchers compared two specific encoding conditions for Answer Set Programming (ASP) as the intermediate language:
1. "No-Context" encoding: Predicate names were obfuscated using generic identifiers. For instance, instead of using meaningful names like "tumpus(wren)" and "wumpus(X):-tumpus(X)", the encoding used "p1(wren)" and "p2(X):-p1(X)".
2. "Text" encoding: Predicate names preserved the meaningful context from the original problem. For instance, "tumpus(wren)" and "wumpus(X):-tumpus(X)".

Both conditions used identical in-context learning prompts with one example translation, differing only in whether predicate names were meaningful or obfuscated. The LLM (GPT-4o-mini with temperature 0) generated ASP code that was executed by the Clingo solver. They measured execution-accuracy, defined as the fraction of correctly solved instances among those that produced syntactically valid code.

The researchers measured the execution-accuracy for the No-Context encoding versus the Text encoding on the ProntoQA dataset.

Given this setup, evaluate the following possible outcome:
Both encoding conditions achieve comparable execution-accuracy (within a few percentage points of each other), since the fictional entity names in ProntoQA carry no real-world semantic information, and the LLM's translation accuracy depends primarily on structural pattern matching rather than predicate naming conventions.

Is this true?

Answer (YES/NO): NO